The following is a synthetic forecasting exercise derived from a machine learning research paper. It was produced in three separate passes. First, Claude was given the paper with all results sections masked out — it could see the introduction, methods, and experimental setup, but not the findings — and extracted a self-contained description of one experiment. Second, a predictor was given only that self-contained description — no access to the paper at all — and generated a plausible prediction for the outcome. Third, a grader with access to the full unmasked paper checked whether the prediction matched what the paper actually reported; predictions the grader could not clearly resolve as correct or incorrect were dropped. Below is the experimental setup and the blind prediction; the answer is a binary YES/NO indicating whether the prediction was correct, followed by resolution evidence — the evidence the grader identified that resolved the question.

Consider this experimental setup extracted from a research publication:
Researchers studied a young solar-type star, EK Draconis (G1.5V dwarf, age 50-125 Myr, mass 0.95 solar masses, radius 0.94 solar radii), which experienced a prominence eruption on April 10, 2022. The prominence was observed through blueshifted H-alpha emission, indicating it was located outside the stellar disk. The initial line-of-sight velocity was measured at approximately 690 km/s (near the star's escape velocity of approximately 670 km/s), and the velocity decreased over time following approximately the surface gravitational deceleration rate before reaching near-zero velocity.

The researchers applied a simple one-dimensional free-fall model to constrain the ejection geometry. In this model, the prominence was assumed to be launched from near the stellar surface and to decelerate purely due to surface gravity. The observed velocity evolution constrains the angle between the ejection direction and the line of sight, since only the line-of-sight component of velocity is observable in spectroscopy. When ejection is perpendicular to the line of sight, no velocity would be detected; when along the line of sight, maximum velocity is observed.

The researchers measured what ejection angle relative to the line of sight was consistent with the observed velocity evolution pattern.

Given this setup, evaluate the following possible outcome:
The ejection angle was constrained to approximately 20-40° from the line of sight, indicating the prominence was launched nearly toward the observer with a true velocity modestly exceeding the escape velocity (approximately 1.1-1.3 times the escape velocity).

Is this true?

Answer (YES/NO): NO